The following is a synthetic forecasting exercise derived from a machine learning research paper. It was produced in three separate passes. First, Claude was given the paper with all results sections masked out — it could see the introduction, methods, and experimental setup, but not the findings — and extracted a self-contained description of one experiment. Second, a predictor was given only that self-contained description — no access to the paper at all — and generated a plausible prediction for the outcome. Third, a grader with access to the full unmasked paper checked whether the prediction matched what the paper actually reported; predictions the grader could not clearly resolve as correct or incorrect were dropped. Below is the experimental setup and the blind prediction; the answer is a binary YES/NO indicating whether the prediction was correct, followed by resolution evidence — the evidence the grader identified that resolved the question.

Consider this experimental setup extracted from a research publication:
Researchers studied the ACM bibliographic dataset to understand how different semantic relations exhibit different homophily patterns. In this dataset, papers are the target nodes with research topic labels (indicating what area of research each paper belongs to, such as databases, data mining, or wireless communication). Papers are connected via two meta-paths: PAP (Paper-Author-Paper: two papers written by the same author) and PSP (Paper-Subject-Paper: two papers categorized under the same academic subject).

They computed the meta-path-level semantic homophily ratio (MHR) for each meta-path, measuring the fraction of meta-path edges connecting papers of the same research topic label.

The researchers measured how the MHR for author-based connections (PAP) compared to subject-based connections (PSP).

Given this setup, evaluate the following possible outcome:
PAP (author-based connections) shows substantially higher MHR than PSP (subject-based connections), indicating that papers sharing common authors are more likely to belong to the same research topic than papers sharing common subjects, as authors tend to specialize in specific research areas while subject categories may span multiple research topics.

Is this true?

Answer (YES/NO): YES